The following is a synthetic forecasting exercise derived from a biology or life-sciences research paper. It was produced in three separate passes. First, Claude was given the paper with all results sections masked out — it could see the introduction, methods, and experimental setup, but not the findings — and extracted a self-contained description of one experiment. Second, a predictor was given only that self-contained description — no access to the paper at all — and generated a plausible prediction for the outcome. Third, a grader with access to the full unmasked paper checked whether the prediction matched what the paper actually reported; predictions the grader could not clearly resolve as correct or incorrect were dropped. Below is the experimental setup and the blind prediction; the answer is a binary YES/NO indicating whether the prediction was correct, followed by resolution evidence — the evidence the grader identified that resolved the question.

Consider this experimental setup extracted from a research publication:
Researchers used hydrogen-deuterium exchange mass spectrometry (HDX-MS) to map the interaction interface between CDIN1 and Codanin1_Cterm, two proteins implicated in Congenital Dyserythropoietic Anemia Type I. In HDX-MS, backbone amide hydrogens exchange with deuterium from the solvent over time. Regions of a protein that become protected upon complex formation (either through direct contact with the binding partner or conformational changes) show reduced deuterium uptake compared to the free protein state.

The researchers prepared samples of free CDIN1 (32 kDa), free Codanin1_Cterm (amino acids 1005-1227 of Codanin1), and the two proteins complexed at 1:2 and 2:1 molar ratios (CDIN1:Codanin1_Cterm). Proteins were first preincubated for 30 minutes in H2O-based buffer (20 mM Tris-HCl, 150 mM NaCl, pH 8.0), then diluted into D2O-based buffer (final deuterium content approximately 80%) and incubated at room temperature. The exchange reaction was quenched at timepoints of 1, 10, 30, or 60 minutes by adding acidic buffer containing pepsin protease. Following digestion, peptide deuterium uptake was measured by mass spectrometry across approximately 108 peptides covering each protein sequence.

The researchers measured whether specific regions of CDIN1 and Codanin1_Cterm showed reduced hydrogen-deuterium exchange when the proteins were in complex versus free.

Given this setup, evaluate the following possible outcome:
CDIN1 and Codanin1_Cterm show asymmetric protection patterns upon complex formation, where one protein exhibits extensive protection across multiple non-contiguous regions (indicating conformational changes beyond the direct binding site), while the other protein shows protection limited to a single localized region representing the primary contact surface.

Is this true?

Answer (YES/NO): NO